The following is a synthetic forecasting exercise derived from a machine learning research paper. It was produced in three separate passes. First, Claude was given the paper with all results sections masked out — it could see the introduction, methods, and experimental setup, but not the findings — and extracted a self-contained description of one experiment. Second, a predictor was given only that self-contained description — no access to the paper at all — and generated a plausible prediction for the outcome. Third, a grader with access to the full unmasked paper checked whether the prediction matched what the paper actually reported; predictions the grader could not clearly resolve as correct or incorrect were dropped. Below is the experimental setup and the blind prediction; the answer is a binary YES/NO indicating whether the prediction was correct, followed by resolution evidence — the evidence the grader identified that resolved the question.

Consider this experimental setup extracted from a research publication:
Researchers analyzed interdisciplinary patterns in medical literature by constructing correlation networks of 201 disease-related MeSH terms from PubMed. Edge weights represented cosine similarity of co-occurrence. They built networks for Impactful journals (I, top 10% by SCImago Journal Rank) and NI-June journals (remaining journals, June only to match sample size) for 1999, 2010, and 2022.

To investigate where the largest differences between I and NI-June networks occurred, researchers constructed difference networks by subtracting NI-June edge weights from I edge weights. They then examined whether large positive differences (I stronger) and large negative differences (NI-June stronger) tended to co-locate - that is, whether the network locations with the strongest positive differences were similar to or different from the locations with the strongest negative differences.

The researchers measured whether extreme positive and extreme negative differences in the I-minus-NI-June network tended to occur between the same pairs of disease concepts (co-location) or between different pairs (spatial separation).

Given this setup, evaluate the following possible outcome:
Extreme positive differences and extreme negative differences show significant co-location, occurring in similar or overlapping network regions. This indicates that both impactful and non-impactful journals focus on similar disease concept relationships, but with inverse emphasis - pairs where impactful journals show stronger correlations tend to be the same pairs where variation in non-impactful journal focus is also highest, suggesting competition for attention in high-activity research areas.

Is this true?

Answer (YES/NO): NO